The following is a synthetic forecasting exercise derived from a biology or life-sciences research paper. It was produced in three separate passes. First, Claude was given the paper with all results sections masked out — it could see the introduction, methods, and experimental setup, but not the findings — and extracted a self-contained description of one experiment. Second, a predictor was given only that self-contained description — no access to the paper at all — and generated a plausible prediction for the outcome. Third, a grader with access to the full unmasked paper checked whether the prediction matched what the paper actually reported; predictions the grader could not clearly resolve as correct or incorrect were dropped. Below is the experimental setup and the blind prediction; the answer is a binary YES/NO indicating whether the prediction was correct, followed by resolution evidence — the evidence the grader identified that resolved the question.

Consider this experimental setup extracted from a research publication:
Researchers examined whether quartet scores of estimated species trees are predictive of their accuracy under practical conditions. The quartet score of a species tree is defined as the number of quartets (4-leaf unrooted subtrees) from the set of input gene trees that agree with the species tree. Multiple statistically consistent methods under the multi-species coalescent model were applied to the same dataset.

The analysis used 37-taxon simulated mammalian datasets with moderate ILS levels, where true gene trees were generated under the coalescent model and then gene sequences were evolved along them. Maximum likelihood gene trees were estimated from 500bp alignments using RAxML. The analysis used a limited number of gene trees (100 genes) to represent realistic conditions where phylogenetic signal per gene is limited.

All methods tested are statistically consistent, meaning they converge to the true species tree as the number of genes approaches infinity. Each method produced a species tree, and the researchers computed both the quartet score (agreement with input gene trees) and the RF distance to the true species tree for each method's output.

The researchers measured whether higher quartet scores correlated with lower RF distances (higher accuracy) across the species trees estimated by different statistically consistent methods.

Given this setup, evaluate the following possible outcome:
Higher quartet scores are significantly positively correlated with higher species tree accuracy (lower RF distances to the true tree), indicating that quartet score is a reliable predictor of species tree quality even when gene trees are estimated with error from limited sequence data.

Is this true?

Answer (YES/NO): NO